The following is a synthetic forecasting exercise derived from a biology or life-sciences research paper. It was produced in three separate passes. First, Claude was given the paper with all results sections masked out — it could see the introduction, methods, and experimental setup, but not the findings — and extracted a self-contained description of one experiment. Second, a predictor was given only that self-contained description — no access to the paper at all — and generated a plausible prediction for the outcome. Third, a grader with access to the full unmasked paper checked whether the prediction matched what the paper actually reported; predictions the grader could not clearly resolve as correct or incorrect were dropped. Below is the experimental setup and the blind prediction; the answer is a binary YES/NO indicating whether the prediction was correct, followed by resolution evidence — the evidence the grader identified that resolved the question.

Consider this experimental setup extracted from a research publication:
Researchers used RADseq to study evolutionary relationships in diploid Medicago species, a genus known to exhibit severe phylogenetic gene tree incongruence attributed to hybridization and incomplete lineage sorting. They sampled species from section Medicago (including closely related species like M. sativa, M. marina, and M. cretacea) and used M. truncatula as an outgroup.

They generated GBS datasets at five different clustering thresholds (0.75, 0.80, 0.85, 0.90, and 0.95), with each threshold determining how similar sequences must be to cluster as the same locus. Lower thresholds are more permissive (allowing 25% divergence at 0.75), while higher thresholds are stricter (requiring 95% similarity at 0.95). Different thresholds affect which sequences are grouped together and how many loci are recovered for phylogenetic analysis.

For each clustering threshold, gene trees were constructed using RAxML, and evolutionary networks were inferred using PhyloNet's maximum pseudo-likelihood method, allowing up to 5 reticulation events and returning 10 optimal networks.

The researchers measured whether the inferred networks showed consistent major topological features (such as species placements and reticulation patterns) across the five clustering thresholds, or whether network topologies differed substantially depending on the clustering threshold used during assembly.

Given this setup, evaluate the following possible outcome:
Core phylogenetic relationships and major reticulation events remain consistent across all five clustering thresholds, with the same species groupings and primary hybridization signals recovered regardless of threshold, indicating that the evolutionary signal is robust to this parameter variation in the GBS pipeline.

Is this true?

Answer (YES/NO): YES